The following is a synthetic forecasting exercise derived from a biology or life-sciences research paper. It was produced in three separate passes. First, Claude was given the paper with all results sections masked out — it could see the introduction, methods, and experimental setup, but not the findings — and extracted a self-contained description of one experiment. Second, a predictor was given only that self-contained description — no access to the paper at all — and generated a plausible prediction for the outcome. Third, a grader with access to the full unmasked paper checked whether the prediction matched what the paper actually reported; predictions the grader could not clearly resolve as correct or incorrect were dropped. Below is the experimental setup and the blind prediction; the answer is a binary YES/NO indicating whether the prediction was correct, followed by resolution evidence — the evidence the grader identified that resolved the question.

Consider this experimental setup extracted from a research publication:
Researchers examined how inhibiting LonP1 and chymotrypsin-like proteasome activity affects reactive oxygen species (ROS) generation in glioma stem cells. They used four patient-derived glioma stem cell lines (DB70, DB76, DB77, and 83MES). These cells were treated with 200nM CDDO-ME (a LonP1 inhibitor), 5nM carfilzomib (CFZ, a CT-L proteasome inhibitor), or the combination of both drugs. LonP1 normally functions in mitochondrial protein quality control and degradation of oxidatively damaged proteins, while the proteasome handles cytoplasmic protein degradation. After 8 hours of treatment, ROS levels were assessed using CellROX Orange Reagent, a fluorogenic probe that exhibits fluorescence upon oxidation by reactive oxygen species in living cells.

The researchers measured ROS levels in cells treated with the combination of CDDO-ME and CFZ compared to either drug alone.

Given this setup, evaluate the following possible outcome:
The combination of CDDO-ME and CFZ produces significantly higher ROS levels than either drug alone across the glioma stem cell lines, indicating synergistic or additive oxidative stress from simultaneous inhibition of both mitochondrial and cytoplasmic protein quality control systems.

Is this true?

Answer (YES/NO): YES